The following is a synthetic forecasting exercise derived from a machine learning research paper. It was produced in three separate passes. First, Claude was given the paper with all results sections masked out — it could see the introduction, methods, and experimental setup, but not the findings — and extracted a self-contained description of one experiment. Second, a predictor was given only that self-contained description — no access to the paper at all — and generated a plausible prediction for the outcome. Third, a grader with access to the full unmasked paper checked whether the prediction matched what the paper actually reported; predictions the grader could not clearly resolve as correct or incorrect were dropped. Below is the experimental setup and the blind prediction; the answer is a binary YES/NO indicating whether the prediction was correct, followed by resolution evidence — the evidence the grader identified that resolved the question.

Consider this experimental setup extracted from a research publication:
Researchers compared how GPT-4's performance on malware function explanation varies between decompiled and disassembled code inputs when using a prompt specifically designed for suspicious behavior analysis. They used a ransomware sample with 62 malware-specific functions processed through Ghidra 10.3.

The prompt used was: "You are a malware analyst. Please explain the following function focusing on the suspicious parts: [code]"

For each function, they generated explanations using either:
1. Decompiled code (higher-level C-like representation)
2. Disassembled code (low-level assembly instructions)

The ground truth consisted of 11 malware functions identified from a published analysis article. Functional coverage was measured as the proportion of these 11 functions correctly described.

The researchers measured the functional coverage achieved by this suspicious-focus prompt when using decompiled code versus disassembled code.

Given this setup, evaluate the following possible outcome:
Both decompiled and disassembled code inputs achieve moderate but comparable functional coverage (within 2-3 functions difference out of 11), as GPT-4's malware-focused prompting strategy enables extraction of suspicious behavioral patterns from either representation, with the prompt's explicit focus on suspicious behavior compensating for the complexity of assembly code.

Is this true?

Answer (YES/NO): NO